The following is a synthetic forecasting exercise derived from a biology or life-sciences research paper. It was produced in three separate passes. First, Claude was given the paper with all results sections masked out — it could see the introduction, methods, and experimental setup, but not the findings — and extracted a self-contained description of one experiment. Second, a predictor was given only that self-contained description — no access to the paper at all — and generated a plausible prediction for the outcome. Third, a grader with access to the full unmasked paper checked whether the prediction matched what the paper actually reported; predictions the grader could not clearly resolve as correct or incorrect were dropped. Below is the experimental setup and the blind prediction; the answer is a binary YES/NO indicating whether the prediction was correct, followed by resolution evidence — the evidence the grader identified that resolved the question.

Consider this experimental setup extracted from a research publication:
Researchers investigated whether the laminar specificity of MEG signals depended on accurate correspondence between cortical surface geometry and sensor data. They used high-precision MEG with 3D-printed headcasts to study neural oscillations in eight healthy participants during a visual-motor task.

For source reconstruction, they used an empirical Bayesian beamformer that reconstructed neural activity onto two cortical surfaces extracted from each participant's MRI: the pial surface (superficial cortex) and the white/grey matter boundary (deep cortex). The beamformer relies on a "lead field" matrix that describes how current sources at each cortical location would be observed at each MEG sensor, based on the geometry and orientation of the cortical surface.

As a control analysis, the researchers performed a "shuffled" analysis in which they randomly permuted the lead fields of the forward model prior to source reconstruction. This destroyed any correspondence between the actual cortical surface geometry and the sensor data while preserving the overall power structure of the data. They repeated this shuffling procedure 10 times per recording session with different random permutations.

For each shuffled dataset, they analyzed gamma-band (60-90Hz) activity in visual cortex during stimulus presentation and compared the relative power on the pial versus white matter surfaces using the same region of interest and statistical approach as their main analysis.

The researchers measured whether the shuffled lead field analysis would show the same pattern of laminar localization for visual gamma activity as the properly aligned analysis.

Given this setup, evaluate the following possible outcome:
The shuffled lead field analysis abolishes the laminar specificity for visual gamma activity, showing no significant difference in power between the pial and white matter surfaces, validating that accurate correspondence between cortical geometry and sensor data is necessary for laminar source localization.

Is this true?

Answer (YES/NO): NO